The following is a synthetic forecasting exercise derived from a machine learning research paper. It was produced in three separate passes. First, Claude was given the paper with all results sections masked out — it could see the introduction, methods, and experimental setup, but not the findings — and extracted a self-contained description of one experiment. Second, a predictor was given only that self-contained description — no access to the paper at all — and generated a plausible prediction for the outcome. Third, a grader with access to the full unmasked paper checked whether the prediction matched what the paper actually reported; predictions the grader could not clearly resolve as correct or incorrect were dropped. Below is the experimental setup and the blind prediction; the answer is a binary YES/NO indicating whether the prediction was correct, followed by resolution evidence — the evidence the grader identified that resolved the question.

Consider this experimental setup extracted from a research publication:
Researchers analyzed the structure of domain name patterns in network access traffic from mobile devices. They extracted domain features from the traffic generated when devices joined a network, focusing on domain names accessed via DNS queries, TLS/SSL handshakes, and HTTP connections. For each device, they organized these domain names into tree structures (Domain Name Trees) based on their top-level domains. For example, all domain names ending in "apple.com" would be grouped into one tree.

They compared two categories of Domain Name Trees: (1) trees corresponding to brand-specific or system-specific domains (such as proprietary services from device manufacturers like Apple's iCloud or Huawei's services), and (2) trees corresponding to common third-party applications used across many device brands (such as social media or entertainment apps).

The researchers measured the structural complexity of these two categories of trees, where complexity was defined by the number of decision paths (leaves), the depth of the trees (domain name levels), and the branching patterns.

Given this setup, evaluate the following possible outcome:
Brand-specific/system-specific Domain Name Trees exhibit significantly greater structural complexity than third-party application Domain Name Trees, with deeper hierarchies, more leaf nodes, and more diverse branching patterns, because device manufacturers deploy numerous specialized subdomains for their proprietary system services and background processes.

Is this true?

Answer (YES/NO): YES